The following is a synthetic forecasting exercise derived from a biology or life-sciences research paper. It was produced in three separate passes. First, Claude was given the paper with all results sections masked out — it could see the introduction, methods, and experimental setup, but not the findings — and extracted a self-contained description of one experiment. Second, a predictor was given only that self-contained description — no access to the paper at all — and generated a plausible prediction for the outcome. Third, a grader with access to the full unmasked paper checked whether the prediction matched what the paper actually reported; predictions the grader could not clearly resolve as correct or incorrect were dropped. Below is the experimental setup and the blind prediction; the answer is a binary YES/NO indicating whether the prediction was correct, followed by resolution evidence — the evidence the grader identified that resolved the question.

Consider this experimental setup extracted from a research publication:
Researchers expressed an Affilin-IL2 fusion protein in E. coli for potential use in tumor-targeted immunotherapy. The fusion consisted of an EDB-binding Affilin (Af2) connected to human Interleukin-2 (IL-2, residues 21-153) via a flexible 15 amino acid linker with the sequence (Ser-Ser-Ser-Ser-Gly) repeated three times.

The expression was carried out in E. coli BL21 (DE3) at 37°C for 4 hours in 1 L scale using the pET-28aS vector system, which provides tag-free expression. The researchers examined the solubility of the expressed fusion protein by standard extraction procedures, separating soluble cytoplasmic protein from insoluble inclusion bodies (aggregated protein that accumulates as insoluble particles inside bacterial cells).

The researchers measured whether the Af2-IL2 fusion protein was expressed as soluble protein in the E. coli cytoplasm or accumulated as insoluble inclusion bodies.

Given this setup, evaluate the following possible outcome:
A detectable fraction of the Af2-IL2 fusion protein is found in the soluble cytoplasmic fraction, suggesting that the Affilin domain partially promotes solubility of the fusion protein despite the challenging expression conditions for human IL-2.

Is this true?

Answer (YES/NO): NO